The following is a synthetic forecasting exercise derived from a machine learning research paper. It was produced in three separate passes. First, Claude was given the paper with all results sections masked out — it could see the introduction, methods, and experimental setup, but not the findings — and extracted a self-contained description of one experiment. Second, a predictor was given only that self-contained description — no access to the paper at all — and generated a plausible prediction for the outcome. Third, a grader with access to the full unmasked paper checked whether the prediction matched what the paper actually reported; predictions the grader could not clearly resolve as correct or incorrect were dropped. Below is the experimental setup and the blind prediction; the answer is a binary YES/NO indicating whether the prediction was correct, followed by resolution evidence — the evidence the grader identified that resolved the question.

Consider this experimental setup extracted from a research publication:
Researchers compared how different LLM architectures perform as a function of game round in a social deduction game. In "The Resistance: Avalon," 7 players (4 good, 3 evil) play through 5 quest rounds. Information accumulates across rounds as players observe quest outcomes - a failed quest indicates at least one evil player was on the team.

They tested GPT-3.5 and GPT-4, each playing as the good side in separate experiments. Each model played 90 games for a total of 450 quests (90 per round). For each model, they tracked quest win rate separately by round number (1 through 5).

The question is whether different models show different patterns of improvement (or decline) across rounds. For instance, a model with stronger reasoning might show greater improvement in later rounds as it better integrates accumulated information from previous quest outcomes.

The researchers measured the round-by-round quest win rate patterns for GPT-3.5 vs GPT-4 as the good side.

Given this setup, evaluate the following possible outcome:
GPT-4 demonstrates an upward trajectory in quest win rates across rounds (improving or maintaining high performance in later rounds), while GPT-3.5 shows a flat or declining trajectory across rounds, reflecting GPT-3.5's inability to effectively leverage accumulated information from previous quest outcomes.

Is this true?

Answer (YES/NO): YES